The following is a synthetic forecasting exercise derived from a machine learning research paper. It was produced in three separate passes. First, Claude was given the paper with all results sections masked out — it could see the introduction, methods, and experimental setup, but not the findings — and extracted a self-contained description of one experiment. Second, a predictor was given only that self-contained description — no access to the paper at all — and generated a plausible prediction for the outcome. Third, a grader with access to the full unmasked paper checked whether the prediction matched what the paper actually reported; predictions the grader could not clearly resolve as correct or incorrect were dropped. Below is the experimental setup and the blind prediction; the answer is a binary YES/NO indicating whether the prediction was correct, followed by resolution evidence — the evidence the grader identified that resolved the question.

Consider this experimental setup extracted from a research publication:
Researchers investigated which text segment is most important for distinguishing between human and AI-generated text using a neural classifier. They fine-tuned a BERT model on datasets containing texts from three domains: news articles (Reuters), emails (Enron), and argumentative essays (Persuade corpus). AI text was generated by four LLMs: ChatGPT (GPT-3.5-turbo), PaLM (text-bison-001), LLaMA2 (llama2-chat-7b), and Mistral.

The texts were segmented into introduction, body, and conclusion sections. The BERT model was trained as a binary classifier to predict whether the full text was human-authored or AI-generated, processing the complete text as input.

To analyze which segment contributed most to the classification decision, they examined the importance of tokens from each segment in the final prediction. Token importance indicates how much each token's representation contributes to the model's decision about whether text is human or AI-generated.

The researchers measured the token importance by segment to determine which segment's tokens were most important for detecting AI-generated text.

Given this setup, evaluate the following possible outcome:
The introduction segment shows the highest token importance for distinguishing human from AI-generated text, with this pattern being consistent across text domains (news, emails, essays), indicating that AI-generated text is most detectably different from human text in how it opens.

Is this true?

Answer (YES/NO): NO